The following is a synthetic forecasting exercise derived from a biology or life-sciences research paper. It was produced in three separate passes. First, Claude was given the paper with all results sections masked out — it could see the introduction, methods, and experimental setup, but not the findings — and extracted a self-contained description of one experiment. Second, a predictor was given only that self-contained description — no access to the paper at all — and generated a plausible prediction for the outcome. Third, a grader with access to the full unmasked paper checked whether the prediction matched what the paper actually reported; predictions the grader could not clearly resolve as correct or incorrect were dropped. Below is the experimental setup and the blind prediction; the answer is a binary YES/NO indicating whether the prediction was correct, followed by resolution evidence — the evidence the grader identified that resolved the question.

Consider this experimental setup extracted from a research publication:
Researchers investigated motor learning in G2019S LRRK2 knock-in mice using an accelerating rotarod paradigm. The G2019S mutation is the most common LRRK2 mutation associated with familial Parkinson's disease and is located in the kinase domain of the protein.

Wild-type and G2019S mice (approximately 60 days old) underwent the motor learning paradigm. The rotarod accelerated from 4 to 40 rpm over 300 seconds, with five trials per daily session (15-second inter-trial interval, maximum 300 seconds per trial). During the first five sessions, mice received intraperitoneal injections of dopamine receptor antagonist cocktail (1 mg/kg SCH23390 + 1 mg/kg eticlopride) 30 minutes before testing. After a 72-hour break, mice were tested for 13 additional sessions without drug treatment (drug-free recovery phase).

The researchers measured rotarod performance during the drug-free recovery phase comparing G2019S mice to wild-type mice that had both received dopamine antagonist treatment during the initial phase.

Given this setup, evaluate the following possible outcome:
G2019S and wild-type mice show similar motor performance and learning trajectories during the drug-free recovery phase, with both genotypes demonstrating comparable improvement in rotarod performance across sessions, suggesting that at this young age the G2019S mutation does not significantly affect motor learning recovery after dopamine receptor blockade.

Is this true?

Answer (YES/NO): YES